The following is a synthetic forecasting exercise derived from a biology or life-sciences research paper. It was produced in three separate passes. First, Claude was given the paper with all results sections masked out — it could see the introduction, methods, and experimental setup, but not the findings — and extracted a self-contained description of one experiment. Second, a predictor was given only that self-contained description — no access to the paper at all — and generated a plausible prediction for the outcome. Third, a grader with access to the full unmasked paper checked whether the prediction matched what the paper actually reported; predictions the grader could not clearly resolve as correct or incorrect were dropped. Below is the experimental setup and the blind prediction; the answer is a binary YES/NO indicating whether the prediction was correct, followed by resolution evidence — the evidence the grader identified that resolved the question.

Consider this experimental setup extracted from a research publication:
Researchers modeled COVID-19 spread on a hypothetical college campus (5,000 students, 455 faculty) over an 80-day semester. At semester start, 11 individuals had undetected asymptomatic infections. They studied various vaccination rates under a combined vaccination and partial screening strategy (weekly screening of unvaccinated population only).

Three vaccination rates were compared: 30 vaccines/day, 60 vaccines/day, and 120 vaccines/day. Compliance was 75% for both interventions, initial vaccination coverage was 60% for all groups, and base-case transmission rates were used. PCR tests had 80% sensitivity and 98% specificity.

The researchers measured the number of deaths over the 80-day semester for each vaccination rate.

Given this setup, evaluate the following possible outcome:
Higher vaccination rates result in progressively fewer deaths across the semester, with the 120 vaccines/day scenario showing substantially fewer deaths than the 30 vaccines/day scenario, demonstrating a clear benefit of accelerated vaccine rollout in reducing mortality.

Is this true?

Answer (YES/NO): NO